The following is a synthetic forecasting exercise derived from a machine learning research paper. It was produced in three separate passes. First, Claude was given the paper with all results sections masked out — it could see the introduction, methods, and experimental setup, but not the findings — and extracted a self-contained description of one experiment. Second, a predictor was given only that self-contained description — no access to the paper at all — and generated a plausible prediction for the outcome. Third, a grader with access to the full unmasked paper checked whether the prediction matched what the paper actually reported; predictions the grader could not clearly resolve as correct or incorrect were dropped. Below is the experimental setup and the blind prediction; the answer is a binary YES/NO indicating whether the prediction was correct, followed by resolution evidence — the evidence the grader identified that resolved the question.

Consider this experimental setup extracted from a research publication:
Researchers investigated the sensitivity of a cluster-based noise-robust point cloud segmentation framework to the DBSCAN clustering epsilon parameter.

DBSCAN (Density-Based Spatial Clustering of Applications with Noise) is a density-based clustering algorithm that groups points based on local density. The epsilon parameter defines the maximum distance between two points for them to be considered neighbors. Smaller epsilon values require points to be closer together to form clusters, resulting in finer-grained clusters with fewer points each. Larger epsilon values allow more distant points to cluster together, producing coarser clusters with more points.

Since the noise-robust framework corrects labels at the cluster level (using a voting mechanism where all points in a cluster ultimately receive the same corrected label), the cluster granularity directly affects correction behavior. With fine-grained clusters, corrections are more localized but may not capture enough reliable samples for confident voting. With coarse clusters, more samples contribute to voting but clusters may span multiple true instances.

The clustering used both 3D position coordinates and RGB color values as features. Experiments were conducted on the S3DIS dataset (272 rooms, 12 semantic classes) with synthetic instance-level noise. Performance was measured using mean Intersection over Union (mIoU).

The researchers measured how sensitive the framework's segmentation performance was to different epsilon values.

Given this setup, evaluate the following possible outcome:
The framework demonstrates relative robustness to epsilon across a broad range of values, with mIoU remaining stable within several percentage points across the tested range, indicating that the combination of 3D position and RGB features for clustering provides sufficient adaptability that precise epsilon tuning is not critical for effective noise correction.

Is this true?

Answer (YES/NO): YES